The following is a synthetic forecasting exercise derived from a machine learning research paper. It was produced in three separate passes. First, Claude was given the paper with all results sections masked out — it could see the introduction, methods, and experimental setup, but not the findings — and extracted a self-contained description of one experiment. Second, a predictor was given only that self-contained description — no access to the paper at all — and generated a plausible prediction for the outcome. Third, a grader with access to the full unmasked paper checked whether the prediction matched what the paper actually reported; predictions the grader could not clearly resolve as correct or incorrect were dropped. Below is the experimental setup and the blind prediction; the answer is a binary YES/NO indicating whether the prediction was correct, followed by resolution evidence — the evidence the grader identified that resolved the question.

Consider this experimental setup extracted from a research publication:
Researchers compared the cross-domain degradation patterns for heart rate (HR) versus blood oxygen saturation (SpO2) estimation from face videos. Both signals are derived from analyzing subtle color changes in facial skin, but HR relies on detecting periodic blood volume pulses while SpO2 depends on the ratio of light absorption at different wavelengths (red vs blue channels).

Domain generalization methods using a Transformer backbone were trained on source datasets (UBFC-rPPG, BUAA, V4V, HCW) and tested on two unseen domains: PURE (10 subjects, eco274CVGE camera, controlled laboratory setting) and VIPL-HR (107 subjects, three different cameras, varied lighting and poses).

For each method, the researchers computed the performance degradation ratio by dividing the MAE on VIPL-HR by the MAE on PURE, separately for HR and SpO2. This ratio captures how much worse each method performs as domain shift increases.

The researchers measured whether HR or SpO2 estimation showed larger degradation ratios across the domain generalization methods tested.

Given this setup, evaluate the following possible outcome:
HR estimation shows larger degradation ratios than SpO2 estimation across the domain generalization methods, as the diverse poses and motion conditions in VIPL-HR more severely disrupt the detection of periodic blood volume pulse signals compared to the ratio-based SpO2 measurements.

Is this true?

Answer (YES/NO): NO